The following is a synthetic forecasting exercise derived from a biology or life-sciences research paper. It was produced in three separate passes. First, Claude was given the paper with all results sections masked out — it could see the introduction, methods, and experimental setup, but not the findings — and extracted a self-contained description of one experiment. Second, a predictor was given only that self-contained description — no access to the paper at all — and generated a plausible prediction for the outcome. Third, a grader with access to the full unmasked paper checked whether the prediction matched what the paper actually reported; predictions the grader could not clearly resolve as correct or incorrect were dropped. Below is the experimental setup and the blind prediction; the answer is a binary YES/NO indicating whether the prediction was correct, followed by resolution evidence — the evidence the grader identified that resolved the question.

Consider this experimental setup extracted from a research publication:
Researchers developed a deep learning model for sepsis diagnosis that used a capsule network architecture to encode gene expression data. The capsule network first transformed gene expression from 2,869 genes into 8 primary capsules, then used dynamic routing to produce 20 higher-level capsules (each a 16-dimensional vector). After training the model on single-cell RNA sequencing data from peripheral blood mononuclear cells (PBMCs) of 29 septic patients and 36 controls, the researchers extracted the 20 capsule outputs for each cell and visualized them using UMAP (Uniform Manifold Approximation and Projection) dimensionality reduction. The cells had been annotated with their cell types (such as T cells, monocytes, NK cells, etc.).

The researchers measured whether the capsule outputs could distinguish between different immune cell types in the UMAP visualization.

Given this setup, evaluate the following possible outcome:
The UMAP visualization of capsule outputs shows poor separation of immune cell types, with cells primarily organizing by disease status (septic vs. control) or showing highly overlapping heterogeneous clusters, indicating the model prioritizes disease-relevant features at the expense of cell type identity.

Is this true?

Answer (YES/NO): NO